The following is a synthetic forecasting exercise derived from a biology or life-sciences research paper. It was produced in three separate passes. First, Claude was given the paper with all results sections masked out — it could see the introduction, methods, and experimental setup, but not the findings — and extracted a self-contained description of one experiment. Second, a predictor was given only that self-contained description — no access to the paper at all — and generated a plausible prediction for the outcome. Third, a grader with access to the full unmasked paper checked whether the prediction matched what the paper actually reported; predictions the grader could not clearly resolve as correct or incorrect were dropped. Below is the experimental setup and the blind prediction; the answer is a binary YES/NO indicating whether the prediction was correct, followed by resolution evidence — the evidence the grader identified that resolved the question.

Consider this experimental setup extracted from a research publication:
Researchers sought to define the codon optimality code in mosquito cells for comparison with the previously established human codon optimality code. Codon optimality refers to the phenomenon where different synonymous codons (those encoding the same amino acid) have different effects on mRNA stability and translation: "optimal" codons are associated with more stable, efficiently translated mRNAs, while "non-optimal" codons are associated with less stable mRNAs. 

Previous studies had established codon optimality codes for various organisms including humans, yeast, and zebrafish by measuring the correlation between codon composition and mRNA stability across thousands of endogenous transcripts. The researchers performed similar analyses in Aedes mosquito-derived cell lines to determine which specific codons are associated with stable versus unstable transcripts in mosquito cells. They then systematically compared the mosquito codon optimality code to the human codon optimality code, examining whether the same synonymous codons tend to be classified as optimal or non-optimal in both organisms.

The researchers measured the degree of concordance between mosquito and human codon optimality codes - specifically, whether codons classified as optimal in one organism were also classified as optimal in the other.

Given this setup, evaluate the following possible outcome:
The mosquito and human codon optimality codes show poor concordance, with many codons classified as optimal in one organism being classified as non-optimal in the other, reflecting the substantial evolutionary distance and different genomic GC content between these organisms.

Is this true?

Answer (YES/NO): NO